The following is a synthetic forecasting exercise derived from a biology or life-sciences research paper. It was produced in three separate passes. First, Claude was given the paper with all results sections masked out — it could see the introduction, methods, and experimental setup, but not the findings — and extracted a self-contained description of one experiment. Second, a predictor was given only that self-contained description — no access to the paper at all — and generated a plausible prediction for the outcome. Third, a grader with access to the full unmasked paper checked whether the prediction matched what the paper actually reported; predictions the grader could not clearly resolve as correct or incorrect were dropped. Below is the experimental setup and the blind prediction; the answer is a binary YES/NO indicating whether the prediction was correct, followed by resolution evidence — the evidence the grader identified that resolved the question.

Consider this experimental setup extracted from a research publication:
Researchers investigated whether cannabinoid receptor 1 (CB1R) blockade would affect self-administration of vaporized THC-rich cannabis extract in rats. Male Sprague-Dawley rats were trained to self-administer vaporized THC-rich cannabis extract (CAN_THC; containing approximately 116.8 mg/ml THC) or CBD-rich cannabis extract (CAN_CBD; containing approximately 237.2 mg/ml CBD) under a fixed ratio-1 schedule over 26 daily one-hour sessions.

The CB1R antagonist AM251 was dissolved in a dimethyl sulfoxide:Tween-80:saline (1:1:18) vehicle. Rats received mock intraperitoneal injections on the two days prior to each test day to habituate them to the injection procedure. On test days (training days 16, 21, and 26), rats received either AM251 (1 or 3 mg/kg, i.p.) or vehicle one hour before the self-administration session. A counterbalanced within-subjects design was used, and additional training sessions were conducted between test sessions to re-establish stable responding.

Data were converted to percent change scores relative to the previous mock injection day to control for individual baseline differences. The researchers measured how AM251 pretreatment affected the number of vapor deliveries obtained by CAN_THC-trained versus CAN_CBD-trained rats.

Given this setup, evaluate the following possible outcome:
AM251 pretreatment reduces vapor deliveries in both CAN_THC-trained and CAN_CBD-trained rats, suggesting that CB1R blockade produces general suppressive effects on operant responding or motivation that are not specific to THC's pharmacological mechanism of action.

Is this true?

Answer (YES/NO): NO